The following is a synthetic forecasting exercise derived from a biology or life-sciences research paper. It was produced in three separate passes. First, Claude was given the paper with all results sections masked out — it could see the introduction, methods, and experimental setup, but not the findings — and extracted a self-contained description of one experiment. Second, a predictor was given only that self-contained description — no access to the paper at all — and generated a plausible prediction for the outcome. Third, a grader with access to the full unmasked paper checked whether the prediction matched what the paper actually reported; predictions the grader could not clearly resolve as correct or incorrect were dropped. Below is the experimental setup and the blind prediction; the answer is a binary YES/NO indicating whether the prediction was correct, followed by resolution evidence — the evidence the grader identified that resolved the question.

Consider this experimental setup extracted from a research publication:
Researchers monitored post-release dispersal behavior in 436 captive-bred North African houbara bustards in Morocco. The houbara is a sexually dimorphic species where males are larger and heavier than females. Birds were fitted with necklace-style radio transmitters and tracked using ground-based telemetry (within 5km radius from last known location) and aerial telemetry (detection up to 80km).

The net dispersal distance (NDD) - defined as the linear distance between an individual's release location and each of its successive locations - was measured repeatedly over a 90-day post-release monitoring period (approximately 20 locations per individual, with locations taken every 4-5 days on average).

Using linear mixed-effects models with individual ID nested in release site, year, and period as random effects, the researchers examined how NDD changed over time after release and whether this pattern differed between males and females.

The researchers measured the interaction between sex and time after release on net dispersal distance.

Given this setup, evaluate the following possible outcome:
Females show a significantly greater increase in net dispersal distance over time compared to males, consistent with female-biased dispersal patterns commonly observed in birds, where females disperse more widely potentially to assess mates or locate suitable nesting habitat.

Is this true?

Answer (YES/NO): NO